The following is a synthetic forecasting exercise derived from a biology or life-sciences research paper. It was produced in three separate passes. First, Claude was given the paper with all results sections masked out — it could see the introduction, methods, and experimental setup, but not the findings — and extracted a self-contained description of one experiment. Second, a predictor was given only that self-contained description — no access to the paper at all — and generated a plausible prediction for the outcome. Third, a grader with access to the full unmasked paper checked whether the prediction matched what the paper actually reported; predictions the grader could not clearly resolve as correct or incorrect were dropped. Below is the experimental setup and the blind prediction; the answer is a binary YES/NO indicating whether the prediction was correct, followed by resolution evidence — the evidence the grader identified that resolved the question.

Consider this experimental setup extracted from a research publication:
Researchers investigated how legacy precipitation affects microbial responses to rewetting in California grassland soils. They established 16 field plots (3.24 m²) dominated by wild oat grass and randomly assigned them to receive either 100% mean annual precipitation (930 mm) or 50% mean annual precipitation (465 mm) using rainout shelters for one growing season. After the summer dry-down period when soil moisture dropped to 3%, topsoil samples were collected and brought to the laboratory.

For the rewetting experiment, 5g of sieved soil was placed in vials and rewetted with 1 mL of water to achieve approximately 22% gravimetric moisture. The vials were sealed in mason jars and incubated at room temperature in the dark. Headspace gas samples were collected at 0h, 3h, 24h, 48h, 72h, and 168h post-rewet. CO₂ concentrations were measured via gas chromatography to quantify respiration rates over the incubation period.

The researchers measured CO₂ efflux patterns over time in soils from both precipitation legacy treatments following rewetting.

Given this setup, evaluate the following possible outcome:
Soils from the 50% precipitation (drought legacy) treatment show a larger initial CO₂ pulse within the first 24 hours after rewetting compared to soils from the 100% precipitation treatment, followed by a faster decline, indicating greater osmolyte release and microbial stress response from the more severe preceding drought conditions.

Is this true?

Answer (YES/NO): NO